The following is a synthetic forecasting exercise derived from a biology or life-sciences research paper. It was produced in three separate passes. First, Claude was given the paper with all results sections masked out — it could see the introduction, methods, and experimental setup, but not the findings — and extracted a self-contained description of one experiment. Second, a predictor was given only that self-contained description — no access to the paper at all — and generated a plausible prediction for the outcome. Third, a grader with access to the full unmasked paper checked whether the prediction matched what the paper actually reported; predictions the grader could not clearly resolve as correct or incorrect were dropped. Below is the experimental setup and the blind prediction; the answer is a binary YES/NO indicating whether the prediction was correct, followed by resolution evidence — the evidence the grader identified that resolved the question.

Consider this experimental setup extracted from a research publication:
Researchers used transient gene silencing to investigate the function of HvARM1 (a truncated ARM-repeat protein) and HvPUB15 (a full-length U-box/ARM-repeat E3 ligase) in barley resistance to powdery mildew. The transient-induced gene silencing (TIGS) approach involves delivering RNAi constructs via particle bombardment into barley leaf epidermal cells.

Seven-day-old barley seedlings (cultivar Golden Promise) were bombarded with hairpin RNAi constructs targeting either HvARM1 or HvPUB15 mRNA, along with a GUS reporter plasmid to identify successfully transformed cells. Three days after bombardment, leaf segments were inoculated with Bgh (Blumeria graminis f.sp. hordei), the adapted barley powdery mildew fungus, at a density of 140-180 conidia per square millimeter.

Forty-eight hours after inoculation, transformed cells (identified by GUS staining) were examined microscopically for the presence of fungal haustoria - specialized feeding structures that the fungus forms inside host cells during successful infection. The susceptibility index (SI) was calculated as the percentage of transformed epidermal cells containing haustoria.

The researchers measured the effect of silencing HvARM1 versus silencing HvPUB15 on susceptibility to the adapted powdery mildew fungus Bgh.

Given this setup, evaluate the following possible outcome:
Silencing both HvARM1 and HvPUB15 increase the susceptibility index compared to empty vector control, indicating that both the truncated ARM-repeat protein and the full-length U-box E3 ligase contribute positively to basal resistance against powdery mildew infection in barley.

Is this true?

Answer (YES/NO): NO